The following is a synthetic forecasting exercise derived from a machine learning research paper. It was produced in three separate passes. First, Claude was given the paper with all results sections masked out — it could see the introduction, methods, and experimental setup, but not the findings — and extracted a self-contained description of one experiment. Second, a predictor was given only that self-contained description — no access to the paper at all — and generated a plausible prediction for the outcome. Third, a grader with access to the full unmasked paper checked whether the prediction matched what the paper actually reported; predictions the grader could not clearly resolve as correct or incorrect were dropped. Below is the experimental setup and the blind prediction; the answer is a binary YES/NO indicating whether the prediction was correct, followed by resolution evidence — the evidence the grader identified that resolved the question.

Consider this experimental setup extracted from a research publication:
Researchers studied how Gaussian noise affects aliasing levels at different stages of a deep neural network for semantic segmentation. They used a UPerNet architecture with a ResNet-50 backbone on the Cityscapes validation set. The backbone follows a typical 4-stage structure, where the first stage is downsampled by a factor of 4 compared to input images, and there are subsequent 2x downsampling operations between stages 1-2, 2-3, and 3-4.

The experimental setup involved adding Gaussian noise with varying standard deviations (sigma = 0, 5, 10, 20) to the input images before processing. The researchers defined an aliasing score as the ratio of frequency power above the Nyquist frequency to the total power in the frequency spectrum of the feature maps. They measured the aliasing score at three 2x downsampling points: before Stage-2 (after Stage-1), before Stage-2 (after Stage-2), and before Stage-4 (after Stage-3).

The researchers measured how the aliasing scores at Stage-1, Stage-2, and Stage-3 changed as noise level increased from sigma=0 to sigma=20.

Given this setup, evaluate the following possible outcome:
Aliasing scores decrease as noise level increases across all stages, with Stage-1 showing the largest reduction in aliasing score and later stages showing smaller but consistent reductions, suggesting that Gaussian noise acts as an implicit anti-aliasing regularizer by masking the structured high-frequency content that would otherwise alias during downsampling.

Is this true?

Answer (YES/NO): NO